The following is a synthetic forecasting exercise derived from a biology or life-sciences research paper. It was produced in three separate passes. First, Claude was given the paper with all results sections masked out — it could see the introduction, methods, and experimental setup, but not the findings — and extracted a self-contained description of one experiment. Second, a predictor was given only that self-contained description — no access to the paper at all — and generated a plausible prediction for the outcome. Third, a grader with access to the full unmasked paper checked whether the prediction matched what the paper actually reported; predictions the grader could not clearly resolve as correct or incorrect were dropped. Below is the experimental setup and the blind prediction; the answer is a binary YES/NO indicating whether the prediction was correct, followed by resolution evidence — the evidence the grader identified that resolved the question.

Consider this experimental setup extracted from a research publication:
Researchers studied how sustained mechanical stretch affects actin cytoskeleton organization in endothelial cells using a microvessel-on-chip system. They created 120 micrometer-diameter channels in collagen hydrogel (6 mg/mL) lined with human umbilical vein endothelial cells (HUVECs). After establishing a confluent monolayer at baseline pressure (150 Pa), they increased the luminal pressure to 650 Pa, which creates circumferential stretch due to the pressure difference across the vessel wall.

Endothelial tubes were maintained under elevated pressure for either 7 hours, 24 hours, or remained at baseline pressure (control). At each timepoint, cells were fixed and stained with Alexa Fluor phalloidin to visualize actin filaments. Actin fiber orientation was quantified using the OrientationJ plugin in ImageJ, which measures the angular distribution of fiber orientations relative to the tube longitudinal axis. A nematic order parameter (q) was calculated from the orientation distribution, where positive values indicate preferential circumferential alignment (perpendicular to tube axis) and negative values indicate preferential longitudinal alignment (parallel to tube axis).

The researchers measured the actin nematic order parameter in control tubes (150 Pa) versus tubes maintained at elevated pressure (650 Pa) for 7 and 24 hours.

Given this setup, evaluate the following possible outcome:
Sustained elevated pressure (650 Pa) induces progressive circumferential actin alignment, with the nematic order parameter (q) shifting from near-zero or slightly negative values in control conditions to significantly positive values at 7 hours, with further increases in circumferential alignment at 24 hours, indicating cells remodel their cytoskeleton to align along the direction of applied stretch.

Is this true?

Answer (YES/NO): NO